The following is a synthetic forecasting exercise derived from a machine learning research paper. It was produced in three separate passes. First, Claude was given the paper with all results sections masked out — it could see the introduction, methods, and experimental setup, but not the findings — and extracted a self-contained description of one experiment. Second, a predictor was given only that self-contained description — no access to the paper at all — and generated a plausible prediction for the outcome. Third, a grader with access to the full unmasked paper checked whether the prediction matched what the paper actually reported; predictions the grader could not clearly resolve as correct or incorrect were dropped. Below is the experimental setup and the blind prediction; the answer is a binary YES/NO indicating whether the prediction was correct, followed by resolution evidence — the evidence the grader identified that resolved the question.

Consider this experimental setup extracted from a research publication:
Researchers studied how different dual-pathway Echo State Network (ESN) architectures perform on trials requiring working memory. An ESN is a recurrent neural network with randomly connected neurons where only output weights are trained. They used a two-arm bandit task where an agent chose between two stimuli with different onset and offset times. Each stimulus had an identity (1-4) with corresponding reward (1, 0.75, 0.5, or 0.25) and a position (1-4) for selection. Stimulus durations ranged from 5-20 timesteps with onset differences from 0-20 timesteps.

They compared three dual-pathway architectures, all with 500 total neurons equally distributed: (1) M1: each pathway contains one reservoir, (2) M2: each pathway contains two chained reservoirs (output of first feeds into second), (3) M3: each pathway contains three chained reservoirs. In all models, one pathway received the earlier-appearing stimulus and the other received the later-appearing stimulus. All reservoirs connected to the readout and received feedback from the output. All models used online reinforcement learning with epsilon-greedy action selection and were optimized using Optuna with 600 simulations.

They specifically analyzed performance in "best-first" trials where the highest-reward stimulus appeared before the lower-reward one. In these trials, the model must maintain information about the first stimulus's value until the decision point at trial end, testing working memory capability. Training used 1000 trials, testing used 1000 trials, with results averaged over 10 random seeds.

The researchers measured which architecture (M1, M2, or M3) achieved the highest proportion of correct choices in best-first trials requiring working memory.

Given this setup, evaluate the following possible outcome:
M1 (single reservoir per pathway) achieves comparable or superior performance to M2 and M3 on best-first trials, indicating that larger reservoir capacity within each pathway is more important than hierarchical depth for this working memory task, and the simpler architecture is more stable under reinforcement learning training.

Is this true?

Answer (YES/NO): NO